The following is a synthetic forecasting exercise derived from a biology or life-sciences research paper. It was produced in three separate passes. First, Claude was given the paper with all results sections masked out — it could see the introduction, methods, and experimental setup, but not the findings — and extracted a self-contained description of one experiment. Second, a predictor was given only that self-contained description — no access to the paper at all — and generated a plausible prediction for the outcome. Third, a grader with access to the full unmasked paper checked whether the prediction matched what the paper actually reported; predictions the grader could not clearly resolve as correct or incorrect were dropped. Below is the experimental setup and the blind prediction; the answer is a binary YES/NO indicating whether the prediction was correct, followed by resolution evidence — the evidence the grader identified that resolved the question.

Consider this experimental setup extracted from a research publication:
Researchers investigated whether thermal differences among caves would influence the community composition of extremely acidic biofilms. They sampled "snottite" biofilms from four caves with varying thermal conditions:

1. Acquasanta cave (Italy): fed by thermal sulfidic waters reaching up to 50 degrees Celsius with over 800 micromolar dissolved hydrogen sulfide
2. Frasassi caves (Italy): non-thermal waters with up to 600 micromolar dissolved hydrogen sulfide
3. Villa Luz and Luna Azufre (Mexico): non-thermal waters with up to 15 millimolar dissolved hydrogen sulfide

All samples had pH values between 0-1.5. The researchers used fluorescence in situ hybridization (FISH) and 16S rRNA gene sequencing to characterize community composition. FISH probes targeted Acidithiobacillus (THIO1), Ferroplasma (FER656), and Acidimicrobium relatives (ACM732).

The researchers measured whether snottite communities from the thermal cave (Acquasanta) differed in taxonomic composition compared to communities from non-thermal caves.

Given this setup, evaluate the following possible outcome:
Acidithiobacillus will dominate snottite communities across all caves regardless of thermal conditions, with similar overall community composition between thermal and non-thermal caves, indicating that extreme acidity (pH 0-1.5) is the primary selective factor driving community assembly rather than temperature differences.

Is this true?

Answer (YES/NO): NO